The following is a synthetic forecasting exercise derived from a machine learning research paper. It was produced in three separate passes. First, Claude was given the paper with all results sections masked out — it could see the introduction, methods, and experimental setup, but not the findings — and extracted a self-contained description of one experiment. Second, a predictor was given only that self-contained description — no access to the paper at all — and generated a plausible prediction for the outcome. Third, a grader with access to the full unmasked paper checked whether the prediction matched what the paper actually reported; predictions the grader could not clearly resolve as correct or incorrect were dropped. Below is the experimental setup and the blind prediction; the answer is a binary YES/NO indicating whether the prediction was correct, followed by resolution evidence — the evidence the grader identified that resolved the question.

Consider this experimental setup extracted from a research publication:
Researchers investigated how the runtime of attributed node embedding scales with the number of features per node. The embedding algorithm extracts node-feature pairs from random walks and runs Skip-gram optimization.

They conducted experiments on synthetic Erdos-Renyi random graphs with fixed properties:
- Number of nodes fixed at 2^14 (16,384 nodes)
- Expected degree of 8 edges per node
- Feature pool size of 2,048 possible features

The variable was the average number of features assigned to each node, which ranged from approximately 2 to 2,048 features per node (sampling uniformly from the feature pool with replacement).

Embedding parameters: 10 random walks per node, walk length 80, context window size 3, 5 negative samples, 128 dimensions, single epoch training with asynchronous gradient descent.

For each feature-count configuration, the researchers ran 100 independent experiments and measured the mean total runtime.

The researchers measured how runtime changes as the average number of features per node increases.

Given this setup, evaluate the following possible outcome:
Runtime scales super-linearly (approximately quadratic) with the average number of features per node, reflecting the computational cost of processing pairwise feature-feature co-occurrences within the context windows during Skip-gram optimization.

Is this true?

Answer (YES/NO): NO